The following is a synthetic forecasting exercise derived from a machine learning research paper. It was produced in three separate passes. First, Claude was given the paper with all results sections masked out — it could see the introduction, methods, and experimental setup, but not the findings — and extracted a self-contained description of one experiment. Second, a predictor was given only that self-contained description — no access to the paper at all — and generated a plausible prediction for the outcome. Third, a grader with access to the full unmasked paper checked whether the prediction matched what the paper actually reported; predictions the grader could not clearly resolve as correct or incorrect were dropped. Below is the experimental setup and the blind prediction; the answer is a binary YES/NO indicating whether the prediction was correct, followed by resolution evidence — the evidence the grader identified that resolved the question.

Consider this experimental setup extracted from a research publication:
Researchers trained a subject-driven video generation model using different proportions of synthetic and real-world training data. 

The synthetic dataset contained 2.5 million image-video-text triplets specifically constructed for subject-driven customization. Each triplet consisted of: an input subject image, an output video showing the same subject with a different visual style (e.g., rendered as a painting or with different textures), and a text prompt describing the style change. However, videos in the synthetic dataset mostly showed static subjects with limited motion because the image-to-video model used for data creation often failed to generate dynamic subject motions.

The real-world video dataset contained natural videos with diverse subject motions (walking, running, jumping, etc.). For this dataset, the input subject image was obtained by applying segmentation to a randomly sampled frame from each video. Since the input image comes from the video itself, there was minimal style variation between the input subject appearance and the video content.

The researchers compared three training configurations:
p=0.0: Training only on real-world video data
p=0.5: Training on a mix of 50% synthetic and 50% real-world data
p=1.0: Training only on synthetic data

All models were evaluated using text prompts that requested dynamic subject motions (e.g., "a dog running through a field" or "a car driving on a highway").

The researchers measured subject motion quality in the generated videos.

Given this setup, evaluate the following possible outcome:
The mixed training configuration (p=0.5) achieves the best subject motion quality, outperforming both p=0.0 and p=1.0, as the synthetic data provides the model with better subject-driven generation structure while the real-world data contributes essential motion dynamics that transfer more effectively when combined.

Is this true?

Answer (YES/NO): NO